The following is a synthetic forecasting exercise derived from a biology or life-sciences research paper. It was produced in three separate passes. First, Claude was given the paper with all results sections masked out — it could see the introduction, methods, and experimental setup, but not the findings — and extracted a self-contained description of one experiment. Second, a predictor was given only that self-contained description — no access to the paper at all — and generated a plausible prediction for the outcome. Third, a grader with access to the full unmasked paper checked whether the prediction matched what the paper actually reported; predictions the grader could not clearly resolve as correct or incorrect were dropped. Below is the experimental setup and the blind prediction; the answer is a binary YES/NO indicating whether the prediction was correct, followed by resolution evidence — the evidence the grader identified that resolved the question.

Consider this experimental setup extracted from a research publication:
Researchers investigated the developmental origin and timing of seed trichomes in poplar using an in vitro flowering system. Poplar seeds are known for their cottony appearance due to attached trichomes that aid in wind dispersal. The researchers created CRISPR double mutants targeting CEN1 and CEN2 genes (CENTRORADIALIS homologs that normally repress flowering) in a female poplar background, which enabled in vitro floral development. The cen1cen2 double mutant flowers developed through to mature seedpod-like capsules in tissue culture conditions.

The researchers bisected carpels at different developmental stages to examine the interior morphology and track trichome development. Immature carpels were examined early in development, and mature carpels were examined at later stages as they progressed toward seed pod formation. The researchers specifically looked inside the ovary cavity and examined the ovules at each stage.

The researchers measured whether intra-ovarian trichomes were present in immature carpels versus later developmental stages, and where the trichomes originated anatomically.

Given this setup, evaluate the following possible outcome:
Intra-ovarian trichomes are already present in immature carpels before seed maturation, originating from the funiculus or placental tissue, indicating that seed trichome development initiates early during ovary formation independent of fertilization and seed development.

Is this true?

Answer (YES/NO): NO